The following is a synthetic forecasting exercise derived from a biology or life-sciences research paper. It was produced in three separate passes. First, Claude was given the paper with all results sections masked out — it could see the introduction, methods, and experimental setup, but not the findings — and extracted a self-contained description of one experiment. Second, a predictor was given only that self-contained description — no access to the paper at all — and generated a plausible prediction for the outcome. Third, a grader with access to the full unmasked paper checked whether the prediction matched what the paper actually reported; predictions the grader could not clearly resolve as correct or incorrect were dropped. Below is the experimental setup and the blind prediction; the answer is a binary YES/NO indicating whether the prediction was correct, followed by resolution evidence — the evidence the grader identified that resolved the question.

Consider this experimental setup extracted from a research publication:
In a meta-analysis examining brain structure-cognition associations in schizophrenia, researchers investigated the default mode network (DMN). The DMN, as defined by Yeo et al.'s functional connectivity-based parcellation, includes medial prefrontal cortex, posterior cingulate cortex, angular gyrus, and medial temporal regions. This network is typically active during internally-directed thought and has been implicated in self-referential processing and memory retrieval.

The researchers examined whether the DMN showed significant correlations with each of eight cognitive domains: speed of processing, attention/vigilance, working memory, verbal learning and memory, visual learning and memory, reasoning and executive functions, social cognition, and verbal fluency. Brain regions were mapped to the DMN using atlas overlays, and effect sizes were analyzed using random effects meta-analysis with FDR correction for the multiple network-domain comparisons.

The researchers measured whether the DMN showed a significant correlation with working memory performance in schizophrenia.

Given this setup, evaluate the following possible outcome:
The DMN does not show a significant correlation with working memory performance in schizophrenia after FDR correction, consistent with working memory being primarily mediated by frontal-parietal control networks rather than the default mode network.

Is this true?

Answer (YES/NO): NO